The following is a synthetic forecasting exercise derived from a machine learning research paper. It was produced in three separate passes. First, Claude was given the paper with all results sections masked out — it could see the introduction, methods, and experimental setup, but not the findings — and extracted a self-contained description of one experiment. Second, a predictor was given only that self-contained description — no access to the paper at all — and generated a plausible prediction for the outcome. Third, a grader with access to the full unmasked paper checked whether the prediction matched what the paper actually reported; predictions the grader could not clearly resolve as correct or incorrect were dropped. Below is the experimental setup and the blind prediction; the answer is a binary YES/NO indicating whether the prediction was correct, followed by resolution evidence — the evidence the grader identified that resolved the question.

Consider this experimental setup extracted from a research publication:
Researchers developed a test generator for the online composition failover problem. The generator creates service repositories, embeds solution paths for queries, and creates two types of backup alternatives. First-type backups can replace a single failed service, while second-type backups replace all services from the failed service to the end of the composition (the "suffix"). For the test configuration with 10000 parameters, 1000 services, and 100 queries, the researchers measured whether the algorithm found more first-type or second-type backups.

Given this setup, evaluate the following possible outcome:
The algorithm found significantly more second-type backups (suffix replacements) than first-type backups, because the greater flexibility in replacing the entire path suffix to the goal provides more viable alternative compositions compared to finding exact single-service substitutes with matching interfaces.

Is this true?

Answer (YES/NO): NO